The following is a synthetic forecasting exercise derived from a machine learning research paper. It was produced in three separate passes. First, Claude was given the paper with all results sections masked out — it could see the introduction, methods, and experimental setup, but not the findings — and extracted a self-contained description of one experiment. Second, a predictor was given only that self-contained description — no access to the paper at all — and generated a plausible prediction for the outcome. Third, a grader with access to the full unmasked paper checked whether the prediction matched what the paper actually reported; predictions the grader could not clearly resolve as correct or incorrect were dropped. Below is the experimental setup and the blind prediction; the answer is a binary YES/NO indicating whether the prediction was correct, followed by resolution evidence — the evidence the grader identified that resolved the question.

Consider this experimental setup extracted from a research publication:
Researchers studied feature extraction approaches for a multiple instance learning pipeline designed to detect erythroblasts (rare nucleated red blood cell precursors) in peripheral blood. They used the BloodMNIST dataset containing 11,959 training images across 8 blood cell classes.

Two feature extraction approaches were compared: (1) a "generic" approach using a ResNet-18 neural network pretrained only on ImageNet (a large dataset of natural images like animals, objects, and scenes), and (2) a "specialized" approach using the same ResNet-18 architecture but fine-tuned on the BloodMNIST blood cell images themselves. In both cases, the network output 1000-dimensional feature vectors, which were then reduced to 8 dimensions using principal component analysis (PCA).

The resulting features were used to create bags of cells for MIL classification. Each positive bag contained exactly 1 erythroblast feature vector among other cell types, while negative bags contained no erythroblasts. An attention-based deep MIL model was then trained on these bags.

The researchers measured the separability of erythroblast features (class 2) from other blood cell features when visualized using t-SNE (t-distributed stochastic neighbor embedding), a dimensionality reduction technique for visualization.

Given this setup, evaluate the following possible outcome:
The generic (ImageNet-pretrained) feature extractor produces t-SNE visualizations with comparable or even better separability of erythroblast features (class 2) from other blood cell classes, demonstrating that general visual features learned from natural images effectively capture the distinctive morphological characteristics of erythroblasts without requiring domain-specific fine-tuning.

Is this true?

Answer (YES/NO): NO